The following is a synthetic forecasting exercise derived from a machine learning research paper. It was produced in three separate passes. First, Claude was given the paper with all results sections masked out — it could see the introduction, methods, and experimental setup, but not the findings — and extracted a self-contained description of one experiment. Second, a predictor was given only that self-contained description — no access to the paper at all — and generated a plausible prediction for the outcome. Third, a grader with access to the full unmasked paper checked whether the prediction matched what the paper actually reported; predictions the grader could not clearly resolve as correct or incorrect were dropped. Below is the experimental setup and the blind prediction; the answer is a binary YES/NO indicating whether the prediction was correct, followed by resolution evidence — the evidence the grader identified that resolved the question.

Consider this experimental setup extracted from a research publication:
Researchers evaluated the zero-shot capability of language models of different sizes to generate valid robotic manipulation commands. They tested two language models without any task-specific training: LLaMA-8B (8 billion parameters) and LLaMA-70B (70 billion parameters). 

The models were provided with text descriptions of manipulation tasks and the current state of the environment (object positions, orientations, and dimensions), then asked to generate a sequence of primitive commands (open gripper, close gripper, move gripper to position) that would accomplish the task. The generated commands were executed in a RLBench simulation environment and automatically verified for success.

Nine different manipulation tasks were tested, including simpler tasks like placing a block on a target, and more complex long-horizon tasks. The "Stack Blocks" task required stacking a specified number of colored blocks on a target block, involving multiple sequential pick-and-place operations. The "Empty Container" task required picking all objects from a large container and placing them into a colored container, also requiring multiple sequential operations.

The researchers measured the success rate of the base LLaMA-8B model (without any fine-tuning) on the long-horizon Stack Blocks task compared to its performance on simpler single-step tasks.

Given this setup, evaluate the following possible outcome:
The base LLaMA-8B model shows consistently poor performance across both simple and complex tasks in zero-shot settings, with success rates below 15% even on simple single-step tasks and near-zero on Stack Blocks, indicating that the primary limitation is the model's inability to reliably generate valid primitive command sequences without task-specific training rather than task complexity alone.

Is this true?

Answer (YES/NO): NO